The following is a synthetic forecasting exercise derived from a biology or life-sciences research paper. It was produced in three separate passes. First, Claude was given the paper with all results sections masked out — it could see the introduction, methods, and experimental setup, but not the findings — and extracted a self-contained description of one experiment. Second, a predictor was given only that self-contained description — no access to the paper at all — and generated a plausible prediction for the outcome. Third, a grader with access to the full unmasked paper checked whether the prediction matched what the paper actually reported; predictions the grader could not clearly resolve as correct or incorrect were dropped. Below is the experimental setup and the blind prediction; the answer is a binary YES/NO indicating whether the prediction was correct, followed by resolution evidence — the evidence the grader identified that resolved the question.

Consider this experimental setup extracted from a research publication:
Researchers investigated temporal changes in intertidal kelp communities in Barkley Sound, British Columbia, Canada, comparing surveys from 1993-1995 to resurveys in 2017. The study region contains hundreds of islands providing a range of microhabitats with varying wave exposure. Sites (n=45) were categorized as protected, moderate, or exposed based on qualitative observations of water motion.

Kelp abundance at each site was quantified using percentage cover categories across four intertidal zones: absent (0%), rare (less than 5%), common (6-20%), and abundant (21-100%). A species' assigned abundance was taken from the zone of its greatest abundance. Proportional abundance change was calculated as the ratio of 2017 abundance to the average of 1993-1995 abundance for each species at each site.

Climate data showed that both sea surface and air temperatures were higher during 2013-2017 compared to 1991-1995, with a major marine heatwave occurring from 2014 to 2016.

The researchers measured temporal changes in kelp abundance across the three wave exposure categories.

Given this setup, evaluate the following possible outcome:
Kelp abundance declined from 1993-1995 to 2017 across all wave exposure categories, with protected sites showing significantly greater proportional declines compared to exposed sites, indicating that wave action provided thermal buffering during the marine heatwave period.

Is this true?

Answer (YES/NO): YES